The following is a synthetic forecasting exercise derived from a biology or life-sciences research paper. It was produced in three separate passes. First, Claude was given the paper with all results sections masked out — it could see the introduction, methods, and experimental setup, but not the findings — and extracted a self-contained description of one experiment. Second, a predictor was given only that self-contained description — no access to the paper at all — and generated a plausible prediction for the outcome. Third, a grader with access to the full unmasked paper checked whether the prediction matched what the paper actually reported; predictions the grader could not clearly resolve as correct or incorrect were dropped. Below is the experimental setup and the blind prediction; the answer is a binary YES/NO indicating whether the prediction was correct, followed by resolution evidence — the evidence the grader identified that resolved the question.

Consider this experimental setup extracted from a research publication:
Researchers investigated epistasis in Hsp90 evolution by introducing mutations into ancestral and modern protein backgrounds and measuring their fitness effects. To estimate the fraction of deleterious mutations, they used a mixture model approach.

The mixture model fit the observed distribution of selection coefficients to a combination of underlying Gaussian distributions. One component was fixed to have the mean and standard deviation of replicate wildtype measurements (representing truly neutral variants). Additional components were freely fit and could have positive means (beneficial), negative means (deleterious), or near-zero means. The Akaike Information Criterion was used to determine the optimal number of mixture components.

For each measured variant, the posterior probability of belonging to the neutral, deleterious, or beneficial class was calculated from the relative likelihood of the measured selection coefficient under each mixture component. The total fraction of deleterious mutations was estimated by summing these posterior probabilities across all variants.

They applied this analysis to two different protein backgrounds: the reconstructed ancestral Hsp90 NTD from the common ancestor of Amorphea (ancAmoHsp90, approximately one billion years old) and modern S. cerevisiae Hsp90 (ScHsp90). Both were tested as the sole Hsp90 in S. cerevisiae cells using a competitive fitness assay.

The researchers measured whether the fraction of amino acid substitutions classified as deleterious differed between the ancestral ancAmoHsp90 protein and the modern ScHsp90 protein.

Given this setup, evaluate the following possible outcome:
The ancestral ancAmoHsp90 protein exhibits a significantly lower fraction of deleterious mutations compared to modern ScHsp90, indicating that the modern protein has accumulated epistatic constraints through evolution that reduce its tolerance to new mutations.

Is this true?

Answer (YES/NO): YES